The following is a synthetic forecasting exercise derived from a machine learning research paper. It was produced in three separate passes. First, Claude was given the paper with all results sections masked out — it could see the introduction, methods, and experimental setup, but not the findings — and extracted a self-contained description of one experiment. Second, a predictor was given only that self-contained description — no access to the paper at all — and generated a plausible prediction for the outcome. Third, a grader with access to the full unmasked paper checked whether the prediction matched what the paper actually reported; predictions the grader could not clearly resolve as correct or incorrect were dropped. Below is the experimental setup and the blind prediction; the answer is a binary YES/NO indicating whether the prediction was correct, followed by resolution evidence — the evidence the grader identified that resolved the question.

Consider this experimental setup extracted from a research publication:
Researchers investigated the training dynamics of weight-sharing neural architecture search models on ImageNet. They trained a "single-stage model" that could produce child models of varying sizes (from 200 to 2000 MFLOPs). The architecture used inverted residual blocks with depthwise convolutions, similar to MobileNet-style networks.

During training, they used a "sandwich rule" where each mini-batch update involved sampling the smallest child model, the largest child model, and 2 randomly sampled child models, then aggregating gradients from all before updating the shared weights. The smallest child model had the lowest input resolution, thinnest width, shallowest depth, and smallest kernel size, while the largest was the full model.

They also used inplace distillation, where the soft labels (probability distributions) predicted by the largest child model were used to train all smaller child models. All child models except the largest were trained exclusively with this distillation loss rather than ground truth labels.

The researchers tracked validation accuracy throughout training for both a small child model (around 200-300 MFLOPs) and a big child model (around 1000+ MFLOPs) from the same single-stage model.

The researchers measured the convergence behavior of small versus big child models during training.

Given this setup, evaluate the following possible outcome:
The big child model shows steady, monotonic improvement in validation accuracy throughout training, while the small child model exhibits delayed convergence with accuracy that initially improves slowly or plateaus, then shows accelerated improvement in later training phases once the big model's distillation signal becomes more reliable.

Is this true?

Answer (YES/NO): NO